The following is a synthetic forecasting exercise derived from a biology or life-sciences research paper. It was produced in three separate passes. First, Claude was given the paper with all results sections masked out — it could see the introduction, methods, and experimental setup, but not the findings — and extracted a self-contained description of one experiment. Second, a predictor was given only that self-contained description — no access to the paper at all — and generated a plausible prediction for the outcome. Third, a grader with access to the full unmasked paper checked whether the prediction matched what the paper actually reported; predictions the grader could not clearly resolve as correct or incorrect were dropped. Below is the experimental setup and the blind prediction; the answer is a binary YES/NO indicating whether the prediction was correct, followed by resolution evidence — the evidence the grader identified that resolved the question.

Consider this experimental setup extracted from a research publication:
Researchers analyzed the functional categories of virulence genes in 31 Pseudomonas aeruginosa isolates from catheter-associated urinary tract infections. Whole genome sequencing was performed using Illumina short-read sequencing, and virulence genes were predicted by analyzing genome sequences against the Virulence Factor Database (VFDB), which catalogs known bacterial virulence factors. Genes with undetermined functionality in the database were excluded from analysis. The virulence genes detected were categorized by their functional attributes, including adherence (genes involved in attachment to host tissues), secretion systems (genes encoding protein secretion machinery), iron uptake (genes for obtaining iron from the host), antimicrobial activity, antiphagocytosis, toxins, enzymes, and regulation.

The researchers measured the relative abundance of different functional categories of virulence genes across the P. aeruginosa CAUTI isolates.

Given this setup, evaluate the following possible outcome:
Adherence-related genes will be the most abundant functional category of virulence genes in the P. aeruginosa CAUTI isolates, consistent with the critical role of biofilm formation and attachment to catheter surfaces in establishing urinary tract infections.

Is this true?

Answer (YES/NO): YES